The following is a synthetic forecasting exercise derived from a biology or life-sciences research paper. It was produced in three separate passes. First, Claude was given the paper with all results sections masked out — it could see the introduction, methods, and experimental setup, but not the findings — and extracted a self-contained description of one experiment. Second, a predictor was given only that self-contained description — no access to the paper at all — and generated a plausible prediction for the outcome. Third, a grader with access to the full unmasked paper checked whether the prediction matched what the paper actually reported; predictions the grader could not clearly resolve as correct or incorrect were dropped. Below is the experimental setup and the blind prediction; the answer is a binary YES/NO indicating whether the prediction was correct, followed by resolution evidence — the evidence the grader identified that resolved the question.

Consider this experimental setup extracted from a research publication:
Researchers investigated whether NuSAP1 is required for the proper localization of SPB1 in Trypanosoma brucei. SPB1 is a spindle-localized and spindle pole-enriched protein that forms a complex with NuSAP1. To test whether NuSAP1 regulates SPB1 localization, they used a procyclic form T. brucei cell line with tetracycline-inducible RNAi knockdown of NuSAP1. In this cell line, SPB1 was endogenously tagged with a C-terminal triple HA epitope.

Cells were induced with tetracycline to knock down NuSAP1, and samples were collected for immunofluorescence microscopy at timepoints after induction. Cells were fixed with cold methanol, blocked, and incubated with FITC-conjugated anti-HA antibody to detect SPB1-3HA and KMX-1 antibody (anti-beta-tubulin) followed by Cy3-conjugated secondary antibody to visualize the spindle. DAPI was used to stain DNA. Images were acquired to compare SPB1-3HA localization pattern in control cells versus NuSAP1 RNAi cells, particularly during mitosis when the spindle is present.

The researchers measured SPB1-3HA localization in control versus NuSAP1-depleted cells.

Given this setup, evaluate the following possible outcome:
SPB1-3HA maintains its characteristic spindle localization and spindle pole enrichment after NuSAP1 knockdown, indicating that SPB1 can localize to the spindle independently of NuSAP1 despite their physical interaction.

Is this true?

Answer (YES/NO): NO